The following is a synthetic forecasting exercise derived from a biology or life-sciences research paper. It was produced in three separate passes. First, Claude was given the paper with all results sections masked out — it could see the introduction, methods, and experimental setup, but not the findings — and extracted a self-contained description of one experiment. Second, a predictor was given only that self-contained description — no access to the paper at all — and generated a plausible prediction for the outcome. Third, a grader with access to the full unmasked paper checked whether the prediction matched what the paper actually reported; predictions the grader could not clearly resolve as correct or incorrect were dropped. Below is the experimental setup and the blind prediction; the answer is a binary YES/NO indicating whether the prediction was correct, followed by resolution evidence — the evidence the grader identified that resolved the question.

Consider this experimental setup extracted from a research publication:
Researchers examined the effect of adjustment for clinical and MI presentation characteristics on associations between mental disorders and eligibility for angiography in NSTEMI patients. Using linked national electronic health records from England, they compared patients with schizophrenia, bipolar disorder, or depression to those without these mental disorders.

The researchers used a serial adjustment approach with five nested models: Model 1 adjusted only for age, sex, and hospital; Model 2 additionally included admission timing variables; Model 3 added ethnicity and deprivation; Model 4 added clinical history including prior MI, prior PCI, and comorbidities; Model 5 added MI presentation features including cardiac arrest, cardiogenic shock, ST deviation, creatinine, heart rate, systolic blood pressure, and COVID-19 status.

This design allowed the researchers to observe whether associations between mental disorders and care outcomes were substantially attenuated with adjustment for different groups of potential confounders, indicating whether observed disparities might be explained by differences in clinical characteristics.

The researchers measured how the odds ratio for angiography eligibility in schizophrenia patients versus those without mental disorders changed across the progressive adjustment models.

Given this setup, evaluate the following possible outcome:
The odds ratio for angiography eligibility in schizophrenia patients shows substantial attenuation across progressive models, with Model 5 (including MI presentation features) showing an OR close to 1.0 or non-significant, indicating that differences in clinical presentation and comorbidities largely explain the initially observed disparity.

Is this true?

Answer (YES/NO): NO